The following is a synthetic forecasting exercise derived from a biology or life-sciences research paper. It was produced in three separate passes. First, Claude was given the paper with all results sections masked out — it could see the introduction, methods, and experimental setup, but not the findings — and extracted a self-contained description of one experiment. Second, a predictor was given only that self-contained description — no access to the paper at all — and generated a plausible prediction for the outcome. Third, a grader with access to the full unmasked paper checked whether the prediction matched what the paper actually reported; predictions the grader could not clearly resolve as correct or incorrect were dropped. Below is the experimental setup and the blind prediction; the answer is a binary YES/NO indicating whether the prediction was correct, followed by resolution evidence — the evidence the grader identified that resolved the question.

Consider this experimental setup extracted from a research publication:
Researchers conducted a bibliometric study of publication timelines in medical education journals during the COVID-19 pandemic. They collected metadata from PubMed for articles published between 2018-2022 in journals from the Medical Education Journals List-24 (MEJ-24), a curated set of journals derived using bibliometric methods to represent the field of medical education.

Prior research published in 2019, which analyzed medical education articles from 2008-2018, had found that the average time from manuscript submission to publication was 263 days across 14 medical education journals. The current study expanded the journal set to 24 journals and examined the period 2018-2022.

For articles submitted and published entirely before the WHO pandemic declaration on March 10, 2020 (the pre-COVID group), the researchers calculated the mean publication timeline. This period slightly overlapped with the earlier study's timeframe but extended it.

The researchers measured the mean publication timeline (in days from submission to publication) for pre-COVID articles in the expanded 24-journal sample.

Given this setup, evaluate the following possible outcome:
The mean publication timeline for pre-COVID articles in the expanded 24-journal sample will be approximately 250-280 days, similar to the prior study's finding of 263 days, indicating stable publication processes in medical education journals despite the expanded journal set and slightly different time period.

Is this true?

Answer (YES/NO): NO